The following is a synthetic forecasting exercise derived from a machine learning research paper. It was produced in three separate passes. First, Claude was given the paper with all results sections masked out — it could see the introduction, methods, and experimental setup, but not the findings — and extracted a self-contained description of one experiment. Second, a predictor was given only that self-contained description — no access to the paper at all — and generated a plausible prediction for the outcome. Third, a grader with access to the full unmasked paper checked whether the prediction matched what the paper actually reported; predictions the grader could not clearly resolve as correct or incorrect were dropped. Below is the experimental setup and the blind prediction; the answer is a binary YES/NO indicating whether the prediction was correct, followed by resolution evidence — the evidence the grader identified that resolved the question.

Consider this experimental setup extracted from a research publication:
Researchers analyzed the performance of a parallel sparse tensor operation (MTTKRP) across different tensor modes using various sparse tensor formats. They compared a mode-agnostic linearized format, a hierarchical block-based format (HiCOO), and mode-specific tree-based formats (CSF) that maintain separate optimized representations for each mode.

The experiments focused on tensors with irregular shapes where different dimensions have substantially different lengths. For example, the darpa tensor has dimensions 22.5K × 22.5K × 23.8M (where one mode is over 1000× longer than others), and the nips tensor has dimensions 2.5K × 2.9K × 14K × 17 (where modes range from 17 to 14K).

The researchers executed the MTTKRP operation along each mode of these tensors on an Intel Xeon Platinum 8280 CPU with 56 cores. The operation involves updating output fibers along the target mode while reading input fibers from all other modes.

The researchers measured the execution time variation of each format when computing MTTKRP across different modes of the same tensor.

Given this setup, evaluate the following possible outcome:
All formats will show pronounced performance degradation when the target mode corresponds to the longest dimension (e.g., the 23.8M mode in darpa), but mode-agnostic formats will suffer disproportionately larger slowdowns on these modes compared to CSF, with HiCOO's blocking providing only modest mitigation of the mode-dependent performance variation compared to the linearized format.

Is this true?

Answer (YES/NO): NO